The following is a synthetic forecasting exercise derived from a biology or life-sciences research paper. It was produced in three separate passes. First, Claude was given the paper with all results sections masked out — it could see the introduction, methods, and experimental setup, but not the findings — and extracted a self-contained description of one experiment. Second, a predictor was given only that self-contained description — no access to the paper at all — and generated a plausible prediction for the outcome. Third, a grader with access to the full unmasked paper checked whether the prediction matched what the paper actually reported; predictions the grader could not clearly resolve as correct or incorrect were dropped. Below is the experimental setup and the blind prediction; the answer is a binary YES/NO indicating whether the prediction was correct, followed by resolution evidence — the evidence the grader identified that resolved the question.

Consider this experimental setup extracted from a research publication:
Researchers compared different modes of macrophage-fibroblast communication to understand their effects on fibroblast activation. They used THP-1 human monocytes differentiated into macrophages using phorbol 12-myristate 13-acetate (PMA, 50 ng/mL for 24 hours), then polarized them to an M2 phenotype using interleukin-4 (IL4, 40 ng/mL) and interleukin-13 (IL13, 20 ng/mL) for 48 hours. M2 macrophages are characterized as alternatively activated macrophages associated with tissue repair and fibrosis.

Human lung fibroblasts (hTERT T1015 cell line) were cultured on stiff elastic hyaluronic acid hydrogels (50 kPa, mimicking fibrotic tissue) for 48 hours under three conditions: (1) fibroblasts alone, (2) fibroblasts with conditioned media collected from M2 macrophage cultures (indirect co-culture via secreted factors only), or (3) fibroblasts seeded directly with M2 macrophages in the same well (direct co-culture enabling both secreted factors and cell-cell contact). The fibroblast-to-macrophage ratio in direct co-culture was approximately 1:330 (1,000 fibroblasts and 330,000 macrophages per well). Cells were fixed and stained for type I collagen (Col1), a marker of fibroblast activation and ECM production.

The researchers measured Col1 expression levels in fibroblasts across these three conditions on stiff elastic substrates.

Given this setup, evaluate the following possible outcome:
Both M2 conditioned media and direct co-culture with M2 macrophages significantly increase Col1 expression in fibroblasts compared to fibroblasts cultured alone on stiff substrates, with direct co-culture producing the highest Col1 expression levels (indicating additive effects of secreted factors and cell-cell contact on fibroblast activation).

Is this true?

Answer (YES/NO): NO